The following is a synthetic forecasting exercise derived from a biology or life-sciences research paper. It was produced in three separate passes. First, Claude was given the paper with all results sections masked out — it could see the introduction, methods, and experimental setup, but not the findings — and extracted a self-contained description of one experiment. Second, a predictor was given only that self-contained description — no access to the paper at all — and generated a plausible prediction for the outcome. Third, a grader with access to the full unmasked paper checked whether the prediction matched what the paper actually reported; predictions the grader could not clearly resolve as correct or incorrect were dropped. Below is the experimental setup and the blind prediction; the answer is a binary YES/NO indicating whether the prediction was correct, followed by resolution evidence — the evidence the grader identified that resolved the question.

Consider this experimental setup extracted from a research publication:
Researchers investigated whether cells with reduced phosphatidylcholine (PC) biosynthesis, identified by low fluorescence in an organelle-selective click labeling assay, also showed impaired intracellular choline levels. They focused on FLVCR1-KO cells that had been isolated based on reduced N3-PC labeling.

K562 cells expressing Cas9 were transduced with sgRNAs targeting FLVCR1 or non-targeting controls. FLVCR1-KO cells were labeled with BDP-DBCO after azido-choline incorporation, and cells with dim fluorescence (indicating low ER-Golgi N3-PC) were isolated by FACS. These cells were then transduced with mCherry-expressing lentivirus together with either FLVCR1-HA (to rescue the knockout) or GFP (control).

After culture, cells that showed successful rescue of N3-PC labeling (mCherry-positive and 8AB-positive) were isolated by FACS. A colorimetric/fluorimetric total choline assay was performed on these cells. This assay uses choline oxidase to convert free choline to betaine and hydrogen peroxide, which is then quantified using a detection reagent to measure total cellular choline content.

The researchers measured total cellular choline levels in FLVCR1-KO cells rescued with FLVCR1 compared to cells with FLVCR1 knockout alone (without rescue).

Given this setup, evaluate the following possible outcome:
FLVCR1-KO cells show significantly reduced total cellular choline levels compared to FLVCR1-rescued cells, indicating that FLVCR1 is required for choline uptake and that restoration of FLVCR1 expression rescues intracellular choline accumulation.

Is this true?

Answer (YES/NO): YES